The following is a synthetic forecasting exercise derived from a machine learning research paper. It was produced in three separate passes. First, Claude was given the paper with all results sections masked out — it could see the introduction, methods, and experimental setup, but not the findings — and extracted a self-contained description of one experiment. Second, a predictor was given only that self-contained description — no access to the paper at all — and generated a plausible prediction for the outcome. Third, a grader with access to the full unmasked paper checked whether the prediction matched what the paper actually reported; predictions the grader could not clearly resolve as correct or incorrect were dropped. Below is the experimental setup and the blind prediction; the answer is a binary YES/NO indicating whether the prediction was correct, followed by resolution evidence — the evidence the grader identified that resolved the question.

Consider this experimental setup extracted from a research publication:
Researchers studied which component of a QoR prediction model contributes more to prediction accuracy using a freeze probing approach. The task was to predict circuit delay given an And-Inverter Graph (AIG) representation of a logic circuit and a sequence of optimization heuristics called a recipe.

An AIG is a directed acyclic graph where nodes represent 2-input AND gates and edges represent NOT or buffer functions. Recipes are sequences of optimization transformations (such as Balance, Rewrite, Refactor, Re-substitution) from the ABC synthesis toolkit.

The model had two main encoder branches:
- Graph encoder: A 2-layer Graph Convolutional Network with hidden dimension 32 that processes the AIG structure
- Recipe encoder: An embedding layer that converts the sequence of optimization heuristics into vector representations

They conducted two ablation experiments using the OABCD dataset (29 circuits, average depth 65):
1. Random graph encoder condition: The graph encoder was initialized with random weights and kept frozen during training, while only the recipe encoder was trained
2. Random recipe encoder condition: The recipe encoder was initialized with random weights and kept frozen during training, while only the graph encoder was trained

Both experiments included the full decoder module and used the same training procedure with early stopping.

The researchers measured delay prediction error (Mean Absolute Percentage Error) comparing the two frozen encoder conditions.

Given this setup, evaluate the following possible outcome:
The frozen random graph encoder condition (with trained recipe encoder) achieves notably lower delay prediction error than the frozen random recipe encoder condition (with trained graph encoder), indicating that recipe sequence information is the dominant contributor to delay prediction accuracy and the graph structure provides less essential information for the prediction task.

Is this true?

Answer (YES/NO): YES